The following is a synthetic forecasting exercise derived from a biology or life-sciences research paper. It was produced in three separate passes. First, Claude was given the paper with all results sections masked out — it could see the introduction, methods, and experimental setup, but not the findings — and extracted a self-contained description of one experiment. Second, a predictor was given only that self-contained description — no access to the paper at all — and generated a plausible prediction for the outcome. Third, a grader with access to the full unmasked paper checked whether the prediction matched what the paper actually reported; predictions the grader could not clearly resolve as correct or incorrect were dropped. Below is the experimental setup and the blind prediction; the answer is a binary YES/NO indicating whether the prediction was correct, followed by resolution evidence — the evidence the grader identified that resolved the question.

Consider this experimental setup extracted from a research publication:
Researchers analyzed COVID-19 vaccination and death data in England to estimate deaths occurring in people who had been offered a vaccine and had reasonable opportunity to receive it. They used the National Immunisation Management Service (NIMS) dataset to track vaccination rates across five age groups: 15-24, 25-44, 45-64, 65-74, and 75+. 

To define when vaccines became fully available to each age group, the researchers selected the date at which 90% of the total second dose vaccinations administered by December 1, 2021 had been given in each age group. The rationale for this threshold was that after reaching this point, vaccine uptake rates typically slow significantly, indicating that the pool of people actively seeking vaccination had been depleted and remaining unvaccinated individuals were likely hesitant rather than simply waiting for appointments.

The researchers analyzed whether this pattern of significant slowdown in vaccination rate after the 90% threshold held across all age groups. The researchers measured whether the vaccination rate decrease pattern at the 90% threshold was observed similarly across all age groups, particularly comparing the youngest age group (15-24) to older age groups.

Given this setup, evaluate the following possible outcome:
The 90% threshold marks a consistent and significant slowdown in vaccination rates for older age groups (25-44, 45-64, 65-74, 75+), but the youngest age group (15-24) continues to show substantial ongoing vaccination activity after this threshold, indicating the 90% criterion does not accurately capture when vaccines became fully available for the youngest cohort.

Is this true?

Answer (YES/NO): YES